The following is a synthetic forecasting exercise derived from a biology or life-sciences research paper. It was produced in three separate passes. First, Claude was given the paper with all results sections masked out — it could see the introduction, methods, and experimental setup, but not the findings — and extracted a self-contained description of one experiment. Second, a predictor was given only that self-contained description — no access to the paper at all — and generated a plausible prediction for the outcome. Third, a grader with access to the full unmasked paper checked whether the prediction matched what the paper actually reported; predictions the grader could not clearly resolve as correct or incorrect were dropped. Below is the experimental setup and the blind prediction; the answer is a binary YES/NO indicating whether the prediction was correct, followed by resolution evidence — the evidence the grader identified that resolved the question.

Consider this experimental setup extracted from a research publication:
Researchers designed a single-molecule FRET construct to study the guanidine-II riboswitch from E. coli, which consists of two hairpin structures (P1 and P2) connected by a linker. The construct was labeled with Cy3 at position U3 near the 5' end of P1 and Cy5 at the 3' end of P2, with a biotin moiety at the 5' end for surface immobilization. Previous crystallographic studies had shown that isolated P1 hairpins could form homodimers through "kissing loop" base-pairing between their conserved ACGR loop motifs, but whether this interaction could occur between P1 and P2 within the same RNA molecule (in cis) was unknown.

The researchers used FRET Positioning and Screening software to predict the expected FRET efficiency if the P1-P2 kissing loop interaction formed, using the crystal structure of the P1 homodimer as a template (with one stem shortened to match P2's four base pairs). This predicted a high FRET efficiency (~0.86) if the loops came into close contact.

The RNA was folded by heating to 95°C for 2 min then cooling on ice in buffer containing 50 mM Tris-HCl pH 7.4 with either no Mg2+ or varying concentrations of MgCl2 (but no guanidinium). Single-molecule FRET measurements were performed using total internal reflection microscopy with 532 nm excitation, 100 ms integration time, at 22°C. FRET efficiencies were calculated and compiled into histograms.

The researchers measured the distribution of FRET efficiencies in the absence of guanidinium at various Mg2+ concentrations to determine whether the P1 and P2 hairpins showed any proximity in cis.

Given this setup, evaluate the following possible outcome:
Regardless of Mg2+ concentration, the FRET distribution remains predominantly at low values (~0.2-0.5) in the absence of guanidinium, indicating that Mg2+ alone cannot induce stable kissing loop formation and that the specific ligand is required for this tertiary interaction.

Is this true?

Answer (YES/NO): NO